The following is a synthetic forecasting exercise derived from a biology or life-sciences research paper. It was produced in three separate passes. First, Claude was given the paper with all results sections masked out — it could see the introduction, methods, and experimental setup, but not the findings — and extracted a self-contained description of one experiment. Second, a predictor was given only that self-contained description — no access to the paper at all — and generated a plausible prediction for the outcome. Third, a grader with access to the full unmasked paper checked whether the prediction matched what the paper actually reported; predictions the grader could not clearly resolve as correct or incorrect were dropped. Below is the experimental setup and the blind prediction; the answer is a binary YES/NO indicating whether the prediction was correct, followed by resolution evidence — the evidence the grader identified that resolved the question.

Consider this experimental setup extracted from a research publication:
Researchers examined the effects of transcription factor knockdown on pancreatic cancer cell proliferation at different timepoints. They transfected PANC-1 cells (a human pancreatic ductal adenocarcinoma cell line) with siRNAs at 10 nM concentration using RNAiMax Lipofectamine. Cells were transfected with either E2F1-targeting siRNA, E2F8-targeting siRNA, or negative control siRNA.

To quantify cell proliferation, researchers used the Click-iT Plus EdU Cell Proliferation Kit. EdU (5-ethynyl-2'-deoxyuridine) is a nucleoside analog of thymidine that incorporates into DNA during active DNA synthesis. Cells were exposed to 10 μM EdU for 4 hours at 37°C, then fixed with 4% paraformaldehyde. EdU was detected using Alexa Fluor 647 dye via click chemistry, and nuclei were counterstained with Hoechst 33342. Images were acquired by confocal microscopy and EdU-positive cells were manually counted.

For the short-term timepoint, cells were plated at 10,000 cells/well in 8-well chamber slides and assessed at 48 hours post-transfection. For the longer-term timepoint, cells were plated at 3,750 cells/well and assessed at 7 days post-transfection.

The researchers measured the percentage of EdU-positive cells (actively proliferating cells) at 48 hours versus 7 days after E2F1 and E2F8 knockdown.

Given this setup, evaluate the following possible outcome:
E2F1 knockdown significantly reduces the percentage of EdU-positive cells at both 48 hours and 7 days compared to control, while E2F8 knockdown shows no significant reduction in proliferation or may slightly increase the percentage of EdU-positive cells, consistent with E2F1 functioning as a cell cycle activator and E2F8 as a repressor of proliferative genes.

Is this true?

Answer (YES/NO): NO